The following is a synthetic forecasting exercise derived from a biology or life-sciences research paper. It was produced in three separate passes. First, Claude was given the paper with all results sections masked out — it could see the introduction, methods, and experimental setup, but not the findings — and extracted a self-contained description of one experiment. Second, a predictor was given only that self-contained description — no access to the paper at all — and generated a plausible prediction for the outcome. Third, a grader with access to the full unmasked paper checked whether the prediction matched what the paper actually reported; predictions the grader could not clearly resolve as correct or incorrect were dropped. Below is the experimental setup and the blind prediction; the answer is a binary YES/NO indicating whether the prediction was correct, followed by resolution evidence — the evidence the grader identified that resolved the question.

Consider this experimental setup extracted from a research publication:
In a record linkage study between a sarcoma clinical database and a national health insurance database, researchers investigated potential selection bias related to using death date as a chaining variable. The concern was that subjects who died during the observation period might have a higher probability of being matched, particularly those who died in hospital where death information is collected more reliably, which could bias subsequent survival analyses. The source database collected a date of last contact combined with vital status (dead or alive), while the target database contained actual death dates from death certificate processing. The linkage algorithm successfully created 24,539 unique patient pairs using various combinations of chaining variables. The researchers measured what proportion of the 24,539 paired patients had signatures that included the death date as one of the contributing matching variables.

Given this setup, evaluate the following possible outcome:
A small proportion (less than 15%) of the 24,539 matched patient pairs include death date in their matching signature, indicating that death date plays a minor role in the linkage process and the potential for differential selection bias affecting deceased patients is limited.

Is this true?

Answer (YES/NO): YES